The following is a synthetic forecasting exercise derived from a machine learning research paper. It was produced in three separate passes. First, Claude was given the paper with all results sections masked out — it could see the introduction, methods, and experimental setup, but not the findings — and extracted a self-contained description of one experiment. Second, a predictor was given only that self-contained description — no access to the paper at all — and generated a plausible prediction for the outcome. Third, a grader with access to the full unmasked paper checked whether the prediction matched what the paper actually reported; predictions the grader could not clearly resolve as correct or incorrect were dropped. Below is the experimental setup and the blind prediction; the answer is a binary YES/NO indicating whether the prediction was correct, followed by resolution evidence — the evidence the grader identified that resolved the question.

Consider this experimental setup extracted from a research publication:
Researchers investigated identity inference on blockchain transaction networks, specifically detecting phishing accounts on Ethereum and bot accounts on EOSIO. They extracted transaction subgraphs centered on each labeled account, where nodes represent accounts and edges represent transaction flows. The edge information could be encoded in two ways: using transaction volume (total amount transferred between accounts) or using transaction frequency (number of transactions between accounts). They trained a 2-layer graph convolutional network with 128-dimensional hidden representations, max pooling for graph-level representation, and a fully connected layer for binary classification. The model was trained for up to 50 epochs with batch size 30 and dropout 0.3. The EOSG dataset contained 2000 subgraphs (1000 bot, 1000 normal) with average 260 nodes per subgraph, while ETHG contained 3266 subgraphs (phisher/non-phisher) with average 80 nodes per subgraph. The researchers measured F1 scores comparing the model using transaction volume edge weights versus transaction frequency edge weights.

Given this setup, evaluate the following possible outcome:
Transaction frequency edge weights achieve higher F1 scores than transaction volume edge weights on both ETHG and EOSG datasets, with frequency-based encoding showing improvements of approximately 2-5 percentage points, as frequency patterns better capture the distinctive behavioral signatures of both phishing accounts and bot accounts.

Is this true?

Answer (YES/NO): NO